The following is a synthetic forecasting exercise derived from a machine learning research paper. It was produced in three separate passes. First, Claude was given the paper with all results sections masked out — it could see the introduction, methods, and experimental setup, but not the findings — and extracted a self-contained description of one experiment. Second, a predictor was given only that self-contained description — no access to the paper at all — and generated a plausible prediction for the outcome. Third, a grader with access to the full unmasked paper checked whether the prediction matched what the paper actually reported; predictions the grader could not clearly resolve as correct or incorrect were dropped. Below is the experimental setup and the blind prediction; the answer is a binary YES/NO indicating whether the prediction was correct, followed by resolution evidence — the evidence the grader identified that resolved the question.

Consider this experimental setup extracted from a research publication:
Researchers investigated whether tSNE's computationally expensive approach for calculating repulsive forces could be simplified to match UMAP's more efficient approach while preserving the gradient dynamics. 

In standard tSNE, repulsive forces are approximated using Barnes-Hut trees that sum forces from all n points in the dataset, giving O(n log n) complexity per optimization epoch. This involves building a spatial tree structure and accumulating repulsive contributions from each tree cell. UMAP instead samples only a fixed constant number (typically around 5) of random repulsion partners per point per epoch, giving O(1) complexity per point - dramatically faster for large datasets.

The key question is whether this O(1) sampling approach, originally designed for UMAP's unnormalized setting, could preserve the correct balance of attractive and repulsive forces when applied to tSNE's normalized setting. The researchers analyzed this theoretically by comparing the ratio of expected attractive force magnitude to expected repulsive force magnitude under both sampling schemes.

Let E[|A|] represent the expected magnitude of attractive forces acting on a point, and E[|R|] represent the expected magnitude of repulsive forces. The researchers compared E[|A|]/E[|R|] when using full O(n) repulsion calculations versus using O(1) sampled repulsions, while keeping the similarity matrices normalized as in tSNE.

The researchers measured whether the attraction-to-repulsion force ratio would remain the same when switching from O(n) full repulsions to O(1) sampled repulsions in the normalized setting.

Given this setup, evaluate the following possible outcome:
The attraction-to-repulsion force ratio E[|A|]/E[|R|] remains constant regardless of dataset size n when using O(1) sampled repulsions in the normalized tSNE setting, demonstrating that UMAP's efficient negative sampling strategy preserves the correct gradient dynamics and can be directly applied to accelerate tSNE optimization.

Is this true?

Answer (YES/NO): NO